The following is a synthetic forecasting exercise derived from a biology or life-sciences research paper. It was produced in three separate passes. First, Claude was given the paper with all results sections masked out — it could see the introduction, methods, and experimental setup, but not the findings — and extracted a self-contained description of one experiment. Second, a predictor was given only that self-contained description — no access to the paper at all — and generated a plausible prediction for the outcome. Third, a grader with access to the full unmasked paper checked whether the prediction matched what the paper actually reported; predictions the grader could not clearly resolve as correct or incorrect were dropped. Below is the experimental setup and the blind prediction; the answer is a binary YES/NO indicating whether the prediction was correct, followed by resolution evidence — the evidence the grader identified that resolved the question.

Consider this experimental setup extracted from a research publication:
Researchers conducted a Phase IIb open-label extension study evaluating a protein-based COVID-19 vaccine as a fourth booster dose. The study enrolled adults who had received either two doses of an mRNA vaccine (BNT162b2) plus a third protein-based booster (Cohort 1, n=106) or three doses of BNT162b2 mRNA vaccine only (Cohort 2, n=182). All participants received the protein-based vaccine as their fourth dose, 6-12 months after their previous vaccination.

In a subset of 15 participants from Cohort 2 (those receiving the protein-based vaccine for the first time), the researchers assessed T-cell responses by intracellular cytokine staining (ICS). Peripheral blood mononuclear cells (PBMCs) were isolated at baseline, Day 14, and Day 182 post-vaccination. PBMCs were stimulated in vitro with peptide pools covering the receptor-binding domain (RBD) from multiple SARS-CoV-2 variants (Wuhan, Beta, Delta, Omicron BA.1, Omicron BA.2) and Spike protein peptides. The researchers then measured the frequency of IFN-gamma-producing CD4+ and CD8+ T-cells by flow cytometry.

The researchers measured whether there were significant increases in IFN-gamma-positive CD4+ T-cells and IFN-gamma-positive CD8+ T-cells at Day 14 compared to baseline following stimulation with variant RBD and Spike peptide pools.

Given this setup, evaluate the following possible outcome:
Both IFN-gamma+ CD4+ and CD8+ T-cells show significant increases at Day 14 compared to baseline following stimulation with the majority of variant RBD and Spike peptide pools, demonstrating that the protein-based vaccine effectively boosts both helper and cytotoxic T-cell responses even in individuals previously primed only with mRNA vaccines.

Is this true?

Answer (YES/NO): NO